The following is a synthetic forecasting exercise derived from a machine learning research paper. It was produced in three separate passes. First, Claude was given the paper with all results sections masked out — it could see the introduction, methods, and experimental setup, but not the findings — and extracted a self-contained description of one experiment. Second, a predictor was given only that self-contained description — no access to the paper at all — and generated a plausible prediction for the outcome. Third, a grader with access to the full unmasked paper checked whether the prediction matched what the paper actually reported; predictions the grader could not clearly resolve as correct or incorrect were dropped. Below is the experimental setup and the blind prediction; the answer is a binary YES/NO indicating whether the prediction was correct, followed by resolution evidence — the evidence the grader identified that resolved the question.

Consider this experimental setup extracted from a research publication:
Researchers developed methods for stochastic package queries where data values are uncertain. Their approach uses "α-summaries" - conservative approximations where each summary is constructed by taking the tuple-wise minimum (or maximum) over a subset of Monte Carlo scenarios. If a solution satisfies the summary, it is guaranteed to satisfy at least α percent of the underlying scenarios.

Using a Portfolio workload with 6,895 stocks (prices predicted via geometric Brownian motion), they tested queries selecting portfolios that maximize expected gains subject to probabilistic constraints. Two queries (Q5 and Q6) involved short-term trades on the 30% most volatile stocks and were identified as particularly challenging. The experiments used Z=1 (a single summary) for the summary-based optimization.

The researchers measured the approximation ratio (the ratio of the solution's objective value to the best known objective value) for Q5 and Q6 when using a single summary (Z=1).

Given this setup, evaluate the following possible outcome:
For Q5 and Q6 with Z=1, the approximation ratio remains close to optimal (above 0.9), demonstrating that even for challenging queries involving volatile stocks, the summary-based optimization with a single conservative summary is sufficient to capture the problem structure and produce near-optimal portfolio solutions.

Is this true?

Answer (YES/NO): NO